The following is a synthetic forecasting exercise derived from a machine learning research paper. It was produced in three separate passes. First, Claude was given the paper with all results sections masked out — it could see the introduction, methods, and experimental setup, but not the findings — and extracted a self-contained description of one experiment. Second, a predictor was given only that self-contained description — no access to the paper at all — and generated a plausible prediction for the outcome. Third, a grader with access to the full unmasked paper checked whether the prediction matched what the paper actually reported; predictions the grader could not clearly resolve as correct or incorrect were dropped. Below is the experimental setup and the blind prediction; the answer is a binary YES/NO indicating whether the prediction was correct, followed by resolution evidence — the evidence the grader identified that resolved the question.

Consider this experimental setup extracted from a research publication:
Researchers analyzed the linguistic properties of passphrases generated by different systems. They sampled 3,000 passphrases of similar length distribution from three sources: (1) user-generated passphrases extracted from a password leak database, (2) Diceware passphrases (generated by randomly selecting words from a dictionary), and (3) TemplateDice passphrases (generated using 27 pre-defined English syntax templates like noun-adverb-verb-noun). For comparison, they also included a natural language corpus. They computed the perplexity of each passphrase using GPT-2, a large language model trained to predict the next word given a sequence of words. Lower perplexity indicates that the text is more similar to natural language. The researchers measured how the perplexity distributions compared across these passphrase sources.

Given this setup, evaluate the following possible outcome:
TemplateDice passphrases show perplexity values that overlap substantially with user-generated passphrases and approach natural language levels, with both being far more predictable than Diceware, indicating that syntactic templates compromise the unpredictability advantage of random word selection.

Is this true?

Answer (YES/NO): YES